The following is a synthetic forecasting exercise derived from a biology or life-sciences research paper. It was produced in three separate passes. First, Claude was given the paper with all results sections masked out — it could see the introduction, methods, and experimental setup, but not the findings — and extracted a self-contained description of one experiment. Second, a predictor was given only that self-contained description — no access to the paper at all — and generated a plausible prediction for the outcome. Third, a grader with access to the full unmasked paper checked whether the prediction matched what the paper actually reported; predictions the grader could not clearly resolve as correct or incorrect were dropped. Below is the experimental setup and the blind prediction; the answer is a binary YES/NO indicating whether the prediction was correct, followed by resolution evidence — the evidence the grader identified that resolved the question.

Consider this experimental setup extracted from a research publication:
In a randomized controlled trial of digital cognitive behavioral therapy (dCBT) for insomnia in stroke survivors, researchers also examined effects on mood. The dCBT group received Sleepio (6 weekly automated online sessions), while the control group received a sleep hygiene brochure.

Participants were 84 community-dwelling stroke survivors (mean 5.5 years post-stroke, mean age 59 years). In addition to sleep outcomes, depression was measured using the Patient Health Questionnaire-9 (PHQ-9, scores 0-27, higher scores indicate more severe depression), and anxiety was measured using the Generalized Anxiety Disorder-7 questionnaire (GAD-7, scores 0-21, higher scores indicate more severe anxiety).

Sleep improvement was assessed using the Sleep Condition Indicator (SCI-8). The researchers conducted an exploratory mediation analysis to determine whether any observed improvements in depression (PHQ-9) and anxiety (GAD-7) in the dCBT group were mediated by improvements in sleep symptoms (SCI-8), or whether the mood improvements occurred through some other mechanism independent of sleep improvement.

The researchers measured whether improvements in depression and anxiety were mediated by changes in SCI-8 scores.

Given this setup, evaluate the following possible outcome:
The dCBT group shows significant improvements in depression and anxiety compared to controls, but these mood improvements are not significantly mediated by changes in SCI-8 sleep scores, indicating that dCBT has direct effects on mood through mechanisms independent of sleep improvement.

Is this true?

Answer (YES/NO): NO